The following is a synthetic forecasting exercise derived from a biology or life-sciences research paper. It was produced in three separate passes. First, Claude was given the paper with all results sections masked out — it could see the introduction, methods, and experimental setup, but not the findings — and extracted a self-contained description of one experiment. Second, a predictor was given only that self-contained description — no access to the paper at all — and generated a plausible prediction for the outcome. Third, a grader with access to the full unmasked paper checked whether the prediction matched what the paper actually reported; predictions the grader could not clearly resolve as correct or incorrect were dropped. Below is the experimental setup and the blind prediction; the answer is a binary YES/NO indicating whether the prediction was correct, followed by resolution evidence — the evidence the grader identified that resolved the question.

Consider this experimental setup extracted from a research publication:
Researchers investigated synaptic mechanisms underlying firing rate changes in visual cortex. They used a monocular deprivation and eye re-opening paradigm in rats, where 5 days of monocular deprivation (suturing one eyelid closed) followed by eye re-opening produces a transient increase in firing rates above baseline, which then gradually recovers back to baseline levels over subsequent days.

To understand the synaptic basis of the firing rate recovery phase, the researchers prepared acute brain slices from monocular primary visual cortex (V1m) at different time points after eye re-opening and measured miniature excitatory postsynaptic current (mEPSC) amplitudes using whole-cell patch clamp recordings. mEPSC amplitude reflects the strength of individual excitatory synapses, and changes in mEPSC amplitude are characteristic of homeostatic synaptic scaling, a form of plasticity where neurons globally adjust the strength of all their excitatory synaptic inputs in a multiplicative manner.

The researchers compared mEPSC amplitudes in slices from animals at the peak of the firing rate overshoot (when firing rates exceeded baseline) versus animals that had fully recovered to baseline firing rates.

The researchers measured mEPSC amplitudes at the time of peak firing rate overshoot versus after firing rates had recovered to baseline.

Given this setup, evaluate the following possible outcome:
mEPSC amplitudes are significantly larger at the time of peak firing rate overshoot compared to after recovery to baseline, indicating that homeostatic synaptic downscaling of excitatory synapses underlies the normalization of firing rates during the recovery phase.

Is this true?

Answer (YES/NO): YES